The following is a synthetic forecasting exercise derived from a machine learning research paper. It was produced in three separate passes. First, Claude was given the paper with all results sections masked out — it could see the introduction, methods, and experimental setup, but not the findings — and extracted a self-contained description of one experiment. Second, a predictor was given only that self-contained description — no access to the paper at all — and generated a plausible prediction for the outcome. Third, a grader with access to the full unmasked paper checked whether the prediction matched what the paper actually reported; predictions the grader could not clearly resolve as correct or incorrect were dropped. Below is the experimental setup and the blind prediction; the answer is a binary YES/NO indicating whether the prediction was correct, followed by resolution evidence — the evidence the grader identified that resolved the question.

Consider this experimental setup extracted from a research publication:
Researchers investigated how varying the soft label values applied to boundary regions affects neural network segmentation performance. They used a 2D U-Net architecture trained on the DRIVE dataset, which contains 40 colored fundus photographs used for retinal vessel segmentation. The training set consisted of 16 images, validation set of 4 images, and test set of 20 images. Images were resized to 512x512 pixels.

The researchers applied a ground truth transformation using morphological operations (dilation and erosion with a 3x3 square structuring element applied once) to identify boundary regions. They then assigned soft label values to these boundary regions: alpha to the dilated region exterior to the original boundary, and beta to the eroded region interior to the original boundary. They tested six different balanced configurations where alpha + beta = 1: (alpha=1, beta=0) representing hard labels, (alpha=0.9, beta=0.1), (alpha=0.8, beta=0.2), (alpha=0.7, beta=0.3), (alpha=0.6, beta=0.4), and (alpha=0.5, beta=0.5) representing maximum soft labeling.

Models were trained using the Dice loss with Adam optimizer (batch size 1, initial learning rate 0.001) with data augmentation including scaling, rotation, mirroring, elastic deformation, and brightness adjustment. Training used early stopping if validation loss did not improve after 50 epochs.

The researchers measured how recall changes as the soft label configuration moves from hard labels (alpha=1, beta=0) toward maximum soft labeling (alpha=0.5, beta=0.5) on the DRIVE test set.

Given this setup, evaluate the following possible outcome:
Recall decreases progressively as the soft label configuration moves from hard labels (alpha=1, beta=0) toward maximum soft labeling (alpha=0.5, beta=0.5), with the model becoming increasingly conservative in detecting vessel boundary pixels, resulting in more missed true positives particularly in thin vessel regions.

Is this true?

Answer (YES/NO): NO